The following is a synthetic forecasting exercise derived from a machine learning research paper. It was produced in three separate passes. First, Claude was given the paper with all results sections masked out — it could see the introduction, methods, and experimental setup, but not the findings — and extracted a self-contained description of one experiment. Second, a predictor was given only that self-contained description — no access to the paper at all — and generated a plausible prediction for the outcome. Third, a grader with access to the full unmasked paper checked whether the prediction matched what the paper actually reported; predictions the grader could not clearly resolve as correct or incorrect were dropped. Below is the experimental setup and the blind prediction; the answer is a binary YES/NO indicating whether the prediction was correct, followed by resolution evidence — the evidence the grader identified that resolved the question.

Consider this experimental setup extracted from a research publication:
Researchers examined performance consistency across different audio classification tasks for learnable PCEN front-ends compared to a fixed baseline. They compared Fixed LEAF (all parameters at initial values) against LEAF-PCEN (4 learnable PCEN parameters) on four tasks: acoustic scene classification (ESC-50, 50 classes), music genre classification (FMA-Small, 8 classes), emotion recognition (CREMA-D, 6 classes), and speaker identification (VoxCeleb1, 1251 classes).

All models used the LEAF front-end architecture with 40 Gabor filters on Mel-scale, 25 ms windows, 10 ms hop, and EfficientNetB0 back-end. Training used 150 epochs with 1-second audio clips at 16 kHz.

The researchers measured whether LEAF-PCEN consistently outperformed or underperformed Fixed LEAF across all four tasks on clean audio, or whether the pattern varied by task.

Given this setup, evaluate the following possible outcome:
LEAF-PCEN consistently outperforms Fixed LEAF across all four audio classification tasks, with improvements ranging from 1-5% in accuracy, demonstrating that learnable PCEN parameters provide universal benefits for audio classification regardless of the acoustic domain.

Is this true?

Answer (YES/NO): NO